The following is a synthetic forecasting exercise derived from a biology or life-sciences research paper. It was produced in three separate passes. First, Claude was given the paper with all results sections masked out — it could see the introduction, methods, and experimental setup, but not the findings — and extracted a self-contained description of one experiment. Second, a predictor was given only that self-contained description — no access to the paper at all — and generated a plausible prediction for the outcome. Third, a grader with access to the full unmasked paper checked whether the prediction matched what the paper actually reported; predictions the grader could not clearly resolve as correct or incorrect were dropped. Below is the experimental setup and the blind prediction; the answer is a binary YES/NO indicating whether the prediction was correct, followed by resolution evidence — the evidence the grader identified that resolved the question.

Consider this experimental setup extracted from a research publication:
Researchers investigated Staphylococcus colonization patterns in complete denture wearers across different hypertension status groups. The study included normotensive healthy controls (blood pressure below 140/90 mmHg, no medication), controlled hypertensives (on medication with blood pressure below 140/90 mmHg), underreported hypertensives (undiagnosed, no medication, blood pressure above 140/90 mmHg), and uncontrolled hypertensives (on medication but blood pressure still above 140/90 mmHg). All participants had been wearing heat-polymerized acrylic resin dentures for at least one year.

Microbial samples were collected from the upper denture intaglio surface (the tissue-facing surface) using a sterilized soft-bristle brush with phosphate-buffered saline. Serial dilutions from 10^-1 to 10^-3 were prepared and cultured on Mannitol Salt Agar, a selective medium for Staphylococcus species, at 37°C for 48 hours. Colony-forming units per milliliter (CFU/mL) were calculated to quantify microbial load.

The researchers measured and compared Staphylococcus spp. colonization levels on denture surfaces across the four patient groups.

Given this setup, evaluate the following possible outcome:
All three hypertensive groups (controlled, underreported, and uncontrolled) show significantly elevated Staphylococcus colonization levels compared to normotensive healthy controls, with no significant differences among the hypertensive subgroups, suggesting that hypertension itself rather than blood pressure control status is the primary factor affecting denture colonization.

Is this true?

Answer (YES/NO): NO